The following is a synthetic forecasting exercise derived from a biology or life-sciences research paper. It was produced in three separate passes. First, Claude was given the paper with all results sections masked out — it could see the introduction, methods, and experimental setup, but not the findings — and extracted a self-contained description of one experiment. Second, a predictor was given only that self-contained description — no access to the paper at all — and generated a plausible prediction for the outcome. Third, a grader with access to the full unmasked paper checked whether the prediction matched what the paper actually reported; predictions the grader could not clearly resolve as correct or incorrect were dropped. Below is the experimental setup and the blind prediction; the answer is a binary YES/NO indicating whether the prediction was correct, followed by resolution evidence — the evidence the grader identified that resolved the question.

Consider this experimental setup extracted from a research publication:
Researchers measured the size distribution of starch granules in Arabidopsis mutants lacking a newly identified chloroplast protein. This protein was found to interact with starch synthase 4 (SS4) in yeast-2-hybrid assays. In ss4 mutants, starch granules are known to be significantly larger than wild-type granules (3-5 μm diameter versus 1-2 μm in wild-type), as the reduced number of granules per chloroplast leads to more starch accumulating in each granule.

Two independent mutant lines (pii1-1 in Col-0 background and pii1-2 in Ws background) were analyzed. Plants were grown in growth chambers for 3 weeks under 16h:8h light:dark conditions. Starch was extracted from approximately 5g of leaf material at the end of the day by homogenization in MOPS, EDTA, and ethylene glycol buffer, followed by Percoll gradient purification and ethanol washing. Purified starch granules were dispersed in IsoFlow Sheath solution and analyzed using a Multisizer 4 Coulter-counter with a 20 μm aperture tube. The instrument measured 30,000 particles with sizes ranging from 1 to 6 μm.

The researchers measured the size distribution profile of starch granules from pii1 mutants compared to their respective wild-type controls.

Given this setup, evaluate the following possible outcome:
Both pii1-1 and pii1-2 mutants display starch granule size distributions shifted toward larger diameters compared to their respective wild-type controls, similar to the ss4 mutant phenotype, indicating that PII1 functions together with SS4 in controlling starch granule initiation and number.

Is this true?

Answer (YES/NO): YES